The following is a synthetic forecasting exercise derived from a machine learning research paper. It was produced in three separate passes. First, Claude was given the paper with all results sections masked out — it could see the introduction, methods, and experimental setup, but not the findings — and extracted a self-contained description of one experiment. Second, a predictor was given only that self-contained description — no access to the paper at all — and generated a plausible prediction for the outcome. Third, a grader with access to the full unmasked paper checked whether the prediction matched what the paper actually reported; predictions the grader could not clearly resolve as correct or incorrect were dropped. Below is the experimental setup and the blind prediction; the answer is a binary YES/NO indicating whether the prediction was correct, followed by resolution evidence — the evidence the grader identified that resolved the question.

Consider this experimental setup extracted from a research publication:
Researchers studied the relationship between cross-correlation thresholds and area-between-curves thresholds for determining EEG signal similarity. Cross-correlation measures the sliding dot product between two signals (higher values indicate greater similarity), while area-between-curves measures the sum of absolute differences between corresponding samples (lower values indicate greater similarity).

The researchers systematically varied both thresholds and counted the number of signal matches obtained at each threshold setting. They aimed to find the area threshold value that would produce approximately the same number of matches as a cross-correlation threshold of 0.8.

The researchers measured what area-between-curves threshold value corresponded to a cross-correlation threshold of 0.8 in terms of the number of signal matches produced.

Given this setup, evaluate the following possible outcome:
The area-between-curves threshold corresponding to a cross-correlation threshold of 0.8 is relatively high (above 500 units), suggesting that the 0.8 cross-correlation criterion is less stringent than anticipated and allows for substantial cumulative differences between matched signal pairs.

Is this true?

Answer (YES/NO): YES